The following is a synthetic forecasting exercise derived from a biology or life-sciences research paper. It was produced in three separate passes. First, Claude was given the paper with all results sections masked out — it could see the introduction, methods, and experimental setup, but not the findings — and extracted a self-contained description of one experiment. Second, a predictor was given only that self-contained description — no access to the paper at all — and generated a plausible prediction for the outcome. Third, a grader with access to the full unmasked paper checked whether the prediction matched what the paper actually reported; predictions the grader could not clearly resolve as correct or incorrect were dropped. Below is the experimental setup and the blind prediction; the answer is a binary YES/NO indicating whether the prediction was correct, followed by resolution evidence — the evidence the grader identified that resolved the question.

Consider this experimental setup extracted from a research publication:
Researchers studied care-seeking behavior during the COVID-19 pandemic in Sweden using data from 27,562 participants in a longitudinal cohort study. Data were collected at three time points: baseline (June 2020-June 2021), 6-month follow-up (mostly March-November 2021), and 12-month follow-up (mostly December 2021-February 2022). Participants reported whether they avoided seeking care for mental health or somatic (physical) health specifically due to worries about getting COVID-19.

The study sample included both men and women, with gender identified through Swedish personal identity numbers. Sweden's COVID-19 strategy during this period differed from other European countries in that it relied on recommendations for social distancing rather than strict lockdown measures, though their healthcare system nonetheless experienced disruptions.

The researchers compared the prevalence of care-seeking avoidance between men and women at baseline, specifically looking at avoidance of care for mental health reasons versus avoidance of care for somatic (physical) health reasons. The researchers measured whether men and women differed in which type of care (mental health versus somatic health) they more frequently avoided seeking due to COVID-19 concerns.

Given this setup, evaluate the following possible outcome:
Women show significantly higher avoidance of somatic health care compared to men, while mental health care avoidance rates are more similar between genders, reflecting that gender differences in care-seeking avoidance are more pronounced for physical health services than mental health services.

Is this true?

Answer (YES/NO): YES